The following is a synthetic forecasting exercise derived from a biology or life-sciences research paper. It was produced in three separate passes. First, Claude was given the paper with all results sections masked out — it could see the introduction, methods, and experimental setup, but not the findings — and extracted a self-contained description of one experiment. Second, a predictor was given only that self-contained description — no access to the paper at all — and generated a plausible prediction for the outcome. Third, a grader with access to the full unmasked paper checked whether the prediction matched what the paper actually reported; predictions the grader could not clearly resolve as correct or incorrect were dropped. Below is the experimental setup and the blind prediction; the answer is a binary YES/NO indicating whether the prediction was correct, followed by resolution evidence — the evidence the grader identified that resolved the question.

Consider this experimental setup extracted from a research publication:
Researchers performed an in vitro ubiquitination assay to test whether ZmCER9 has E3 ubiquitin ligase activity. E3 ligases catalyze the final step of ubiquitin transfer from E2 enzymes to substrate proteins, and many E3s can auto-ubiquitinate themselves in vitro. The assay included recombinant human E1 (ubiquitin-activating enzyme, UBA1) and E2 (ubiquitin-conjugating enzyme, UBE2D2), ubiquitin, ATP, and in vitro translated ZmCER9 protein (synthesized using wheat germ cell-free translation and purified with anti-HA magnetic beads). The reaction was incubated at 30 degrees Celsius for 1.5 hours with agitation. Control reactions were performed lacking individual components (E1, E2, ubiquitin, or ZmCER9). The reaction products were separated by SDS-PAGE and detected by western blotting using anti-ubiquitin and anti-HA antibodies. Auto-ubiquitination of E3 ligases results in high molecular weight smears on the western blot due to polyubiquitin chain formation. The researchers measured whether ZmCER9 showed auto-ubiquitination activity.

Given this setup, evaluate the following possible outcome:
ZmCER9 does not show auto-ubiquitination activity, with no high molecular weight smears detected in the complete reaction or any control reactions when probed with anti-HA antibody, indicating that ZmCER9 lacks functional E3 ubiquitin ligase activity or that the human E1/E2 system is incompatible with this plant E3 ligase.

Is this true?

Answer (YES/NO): NO